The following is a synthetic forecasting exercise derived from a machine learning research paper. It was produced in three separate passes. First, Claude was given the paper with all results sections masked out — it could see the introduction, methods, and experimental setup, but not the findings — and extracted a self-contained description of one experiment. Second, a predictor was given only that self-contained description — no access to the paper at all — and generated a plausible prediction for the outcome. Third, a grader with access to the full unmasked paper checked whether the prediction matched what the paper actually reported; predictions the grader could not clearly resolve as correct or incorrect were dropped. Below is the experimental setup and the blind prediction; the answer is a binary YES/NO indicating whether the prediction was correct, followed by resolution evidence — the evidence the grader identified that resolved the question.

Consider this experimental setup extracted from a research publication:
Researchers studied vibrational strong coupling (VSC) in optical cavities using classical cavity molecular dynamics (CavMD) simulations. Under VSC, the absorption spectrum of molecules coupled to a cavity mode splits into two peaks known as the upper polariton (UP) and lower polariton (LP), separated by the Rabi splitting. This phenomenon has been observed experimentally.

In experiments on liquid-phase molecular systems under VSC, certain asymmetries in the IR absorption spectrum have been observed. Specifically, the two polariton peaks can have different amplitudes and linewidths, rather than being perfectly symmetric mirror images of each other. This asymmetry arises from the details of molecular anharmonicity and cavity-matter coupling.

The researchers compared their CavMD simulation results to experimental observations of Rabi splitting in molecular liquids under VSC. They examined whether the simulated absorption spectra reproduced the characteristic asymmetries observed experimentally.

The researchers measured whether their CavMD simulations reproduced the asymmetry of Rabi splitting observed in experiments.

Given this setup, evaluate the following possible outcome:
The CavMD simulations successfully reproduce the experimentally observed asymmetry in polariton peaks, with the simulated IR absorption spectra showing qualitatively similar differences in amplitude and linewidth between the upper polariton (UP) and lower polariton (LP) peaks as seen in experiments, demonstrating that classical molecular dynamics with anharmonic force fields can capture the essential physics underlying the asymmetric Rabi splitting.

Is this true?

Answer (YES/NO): YES